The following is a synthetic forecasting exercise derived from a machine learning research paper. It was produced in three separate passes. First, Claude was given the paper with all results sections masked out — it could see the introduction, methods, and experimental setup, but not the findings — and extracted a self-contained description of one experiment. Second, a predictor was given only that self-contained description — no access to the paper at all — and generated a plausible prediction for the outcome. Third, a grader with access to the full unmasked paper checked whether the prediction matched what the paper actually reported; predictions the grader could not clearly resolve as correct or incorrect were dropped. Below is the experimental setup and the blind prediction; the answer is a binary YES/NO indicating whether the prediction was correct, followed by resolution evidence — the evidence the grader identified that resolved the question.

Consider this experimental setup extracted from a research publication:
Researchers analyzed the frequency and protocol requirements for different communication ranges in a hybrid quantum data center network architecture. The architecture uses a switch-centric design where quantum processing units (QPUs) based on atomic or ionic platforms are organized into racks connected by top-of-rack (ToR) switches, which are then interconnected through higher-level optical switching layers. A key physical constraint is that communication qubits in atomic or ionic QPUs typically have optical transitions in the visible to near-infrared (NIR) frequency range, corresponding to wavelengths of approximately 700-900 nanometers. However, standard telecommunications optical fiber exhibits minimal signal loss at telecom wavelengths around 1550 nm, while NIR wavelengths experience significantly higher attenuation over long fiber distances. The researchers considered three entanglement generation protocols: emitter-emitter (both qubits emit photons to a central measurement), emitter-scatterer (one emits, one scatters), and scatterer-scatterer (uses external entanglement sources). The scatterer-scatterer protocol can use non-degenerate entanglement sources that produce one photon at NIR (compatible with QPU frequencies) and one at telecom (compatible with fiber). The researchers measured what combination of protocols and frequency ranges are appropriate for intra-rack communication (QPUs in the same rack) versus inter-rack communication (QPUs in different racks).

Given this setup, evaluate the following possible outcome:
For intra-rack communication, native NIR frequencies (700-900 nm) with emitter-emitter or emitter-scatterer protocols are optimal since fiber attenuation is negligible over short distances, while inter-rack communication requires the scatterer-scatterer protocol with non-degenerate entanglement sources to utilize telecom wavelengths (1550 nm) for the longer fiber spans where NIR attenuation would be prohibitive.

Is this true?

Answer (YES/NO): YES